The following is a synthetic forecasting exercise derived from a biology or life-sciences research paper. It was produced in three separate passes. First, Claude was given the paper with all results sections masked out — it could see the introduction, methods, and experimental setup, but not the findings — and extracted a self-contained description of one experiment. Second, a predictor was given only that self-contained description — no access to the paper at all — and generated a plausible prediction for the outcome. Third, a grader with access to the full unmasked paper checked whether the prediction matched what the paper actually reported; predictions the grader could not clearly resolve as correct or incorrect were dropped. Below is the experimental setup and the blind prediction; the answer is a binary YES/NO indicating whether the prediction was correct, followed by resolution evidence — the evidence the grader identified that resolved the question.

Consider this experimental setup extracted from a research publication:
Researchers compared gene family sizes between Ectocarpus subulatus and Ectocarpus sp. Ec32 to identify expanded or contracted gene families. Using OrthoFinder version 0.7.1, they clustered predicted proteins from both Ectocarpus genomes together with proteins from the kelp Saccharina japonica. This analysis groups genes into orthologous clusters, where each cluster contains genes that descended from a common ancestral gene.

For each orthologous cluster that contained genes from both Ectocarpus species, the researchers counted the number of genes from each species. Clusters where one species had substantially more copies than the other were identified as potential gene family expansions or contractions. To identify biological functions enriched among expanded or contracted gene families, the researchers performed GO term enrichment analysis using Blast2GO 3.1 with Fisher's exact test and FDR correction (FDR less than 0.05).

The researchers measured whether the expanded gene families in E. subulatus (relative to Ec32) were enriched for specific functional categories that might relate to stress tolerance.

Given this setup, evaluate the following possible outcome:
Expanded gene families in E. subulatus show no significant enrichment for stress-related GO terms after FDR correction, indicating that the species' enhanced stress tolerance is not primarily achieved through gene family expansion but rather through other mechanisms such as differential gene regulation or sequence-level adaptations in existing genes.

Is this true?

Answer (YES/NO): YES